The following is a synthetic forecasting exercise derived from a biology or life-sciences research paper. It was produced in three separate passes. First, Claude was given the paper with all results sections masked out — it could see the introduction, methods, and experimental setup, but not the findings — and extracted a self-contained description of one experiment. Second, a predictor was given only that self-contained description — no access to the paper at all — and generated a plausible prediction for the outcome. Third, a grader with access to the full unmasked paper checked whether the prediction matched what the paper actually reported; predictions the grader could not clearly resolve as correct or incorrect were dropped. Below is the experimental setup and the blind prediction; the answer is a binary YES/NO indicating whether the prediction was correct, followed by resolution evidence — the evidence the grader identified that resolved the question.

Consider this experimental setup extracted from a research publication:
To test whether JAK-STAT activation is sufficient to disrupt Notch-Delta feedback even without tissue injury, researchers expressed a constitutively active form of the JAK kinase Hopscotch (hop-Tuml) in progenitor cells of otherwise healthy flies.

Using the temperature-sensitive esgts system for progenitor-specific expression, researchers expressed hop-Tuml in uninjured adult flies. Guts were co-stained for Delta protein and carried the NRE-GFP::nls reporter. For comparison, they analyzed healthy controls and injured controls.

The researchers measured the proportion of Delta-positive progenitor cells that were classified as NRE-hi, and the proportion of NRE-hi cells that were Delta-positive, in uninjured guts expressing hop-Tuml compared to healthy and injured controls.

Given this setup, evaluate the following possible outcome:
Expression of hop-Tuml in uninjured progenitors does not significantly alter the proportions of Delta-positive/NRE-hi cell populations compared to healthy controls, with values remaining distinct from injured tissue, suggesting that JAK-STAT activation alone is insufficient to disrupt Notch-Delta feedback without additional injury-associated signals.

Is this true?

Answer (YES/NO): NO